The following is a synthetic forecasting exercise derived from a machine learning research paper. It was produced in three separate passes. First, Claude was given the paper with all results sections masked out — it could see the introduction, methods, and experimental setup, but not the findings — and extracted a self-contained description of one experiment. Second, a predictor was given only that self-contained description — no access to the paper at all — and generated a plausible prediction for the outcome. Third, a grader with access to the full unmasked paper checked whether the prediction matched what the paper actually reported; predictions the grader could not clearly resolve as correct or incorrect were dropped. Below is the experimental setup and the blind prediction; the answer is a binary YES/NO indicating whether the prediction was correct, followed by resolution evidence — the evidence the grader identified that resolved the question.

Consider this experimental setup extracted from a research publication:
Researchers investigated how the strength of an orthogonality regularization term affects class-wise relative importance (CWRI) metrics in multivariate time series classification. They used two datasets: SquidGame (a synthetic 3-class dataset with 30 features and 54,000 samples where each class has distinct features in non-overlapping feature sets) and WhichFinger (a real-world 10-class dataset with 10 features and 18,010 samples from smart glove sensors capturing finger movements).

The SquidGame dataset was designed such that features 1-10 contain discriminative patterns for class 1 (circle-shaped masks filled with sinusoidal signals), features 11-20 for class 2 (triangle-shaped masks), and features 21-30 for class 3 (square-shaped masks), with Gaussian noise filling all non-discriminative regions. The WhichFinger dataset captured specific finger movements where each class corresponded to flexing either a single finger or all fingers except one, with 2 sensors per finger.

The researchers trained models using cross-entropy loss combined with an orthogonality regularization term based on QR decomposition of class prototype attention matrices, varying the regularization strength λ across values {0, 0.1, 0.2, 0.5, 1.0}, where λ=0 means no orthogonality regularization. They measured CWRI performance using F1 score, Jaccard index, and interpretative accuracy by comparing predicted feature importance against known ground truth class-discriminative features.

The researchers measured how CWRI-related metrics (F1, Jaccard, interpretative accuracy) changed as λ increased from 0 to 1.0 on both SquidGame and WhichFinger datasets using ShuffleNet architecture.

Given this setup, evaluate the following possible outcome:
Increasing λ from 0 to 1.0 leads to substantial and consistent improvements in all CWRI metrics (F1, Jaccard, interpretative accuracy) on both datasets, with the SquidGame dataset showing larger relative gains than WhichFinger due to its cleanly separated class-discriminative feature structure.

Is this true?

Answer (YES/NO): NO